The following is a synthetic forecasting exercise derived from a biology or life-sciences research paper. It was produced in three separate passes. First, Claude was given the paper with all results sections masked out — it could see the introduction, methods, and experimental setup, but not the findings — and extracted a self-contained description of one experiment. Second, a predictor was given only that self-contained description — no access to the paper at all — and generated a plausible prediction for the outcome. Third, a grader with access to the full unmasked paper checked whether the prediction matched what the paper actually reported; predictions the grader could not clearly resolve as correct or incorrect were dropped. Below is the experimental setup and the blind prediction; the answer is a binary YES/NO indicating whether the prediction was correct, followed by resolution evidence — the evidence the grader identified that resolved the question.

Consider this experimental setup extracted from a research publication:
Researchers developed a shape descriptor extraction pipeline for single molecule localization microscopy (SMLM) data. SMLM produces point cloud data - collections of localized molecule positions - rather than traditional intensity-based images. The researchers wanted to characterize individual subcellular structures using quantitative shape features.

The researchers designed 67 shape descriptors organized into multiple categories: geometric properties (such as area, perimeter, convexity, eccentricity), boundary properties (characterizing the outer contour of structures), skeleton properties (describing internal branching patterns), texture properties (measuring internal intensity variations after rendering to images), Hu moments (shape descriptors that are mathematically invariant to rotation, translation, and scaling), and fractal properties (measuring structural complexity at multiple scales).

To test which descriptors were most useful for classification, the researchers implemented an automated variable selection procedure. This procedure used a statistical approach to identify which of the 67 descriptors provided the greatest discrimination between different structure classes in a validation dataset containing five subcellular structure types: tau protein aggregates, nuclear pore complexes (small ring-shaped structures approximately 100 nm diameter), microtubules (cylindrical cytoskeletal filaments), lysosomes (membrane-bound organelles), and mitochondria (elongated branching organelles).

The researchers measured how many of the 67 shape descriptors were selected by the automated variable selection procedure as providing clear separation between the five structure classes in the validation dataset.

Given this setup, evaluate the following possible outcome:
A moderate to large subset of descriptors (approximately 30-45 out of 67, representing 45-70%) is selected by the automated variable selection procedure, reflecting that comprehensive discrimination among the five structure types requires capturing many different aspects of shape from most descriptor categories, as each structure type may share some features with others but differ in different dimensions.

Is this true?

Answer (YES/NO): NO